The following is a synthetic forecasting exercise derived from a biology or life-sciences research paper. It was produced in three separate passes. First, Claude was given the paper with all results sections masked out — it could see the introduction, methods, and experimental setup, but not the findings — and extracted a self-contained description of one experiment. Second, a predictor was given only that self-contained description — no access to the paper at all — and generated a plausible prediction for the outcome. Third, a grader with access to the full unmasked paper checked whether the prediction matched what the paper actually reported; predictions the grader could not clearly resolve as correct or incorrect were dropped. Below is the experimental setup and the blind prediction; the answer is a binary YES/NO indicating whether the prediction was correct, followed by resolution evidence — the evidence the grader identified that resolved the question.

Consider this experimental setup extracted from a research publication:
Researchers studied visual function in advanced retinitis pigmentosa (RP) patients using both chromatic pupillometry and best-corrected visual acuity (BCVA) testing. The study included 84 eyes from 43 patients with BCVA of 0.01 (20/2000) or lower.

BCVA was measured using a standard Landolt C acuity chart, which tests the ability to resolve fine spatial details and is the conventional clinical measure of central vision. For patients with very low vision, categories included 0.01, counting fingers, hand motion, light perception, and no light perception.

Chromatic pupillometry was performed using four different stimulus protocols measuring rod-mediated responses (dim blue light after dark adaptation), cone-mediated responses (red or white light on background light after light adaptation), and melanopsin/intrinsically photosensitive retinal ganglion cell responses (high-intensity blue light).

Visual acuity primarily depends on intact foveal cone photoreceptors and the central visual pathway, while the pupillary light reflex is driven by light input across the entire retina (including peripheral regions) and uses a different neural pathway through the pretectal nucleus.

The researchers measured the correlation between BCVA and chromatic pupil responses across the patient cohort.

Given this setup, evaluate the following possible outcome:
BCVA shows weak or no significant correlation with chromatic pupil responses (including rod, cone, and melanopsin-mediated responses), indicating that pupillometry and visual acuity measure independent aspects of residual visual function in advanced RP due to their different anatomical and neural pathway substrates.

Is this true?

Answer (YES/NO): YES